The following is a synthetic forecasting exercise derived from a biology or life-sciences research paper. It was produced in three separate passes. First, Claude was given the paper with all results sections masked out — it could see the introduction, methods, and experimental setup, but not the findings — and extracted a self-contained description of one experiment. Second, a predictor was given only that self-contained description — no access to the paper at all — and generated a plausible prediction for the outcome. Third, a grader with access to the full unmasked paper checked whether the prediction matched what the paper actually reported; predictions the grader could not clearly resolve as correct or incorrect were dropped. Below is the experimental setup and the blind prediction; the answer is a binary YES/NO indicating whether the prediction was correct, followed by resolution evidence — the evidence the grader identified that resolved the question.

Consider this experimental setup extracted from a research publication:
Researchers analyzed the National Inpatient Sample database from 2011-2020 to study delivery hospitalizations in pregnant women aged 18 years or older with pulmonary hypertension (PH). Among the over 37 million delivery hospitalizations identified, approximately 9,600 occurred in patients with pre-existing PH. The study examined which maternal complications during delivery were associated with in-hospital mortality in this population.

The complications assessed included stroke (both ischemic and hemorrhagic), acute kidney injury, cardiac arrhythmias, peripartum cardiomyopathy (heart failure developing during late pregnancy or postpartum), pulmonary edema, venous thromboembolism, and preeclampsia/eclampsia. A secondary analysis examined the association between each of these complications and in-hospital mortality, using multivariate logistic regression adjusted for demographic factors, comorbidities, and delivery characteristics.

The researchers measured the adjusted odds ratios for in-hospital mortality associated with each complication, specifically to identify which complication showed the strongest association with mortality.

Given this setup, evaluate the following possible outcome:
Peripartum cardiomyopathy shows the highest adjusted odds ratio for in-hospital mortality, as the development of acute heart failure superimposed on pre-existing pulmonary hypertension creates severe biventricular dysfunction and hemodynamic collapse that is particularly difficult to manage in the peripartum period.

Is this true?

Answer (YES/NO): NO